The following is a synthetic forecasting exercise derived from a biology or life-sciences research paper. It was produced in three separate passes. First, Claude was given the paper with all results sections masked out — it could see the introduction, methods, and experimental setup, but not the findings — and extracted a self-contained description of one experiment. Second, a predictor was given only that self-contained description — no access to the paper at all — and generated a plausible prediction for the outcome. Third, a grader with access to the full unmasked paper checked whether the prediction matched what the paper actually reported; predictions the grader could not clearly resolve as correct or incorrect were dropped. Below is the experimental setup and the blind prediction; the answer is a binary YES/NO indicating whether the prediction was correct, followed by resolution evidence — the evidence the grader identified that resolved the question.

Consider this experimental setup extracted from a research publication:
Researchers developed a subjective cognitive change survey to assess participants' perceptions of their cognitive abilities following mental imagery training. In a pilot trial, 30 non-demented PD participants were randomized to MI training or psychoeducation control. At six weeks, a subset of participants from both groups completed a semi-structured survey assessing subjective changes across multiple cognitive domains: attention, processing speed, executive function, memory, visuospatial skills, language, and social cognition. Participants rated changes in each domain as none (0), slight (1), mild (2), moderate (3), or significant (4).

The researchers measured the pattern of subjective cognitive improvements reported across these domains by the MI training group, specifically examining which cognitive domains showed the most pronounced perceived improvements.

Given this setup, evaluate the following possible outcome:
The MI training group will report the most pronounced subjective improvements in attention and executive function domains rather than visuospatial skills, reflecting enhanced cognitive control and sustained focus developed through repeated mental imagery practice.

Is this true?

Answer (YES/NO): NO